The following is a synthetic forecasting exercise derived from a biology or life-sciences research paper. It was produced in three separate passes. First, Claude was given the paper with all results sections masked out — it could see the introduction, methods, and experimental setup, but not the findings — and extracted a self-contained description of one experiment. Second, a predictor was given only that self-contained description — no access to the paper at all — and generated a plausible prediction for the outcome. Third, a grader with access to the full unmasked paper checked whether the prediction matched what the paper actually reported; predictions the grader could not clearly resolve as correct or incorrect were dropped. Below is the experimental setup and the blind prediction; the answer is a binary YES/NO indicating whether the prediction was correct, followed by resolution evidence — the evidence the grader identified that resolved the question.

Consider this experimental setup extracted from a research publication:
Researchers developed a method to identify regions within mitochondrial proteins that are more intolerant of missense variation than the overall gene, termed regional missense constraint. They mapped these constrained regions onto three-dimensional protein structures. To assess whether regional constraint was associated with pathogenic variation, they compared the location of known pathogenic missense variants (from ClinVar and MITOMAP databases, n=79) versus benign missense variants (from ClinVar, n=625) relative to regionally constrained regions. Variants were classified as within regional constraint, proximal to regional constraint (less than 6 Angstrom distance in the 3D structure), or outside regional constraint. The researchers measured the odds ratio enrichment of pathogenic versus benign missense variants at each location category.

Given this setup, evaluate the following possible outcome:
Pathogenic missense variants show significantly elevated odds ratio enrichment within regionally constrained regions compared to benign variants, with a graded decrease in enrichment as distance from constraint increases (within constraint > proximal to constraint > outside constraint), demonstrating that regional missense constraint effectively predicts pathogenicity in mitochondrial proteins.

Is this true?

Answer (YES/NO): YES